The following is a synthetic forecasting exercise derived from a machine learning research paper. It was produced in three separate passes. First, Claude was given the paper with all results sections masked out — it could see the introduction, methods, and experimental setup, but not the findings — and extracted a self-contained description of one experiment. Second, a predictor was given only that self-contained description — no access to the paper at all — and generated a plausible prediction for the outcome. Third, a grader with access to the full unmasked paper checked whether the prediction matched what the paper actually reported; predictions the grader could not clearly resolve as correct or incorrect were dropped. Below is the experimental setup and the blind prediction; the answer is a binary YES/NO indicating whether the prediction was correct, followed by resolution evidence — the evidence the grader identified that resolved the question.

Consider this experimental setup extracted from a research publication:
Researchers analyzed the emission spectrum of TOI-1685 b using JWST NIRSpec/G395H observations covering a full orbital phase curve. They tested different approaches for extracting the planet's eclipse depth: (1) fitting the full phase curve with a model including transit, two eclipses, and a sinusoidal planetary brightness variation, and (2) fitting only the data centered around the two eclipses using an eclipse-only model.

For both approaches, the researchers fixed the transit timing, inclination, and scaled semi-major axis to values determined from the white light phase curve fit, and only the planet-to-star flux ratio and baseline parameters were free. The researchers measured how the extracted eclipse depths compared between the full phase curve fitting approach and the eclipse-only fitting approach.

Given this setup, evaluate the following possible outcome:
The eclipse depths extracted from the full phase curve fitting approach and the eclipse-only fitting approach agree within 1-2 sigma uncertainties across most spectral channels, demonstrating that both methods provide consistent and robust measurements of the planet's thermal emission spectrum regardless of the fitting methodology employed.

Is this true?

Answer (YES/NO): NO